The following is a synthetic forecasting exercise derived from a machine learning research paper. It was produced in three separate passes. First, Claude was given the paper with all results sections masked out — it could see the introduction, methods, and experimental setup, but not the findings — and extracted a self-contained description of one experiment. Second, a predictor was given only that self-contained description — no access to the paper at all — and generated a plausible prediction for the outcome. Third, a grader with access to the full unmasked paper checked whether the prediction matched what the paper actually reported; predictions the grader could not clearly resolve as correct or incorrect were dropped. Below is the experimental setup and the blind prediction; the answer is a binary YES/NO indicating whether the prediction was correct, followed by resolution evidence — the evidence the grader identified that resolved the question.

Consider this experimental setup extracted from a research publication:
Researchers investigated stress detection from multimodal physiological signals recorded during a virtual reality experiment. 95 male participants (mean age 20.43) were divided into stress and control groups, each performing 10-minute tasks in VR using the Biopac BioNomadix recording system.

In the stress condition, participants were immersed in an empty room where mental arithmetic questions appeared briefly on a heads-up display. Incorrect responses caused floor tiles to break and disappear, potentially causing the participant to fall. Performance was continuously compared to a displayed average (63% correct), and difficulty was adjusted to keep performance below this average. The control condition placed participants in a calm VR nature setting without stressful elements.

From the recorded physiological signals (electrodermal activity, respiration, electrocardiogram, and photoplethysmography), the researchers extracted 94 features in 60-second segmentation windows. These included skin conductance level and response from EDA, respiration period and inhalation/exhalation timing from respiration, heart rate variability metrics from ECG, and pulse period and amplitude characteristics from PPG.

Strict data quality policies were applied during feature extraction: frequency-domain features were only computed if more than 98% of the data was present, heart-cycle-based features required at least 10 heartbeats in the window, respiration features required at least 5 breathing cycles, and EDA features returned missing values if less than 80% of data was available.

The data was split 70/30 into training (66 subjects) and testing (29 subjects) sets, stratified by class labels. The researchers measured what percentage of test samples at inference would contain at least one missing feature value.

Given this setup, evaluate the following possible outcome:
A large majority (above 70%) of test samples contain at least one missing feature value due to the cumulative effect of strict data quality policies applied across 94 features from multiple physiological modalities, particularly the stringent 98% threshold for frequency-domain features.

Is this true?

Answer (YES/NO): NO